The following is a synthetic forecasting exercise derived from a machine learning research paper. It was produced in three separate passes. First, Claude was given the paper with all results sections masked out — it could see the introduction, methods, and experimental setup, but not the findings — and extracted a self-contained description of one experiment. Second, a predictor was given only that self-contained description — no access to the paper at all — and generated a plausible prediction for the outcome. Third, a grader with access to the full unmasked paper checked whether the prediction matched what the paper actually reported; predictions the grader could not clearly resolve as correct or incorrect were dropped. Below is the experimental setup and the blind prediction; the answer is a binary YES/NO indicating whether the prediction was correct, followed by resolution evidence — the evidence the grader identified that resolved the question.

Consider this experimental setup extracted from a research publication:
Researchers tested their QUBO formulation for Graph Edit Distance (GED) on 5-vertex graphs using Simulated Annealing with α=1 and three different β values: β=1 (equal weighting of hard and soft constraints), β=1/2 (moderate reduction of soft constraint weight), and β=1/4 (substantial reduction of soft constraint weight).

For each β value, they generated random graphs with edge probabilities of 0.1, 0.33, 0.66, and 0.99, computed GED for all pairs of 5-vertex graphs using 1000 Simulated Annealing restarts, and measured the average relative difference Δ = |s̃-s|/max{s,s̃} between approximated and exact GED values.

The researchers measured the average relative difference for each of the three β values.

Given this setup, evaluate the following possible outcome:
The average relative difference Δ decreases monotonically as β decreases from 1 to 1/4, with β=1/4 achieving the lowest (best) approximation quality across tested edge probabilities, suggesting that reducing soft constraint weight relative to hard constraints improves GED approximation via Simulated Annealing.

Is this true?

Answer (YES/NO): NO